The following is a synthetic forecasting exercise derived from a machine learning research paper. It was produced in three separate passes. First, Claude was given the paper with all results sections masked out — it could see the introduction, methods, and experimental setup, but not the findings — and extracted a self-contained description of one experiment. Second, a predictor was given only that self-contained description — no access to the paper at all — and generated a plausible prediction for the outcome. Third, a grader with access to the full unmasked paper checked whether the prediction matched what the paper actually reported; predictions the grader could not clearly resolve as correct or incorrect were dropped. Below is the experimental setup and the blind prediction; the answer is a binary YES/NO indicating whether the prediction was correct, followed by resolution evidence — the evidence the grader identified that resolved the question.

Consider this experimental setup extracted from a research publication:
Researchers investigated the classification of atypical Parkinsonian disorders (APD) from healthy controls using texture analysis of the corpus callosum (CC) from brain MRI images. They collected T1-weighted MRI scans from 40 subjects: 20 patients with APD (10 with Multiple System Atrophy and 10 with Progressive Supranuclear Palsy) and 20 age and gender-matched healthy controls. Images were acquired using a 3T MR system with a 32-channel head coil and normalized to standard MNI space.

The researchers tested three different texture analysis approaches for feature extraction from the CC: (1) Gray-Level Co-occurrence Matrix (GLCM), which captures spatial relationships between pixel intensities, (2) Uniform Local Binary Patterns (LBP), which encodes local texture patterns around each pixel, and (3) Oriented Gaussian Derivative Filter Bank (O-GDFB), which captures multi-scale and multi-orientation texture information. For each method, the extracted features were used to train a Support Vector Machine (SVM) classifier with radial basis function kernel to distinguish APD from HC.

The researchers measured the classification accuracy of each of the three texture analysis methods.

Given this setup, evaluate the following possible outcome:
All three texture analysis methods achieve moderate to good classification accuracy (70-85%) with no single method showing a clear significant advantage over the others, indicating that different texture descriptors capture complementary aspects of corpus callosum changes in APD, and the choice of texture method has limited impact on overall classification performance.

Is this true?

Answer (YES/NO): NO